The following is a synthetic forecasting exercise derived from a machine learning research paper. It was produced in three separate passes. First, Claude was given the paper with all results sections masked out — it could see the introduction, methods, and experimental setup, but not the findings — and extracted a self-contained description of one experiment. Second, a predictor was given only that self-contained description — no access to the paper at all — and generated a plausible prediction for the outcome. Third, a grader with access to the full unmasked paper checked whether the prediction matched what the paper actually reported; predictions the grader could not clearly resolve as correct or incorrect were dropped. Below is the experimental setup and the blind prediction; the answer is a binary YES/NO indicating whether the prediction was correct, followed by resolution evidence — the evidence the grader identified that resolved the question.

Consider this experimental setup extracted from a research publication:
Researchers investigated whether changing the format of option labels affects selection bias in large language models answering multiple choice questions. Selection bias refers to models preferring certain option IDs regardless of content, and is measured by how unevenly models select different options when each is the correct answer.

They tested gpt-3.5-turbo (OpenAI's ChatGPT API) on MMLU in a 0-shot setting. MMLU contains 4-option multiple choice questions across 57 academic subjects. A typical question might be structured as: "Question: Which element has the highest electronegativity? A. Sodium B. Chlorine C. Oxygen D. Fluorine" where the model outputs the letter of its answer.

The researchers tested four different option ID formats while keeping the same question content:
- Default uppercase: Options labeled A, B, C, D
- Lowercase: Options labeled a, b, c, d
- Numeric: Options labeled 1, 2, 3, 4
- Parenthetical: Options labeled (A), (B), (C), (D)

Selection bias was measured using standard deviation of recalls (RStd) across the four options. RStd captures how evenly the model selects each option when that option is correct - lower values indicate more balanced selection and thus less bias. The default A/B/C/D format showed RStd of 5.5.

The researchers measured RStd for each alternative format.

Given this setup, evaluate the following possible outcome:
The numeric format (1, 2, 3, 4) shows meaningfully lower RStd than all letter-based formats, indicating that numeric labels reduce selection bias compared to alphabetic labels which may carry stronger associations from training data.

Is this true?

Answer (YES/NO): NO